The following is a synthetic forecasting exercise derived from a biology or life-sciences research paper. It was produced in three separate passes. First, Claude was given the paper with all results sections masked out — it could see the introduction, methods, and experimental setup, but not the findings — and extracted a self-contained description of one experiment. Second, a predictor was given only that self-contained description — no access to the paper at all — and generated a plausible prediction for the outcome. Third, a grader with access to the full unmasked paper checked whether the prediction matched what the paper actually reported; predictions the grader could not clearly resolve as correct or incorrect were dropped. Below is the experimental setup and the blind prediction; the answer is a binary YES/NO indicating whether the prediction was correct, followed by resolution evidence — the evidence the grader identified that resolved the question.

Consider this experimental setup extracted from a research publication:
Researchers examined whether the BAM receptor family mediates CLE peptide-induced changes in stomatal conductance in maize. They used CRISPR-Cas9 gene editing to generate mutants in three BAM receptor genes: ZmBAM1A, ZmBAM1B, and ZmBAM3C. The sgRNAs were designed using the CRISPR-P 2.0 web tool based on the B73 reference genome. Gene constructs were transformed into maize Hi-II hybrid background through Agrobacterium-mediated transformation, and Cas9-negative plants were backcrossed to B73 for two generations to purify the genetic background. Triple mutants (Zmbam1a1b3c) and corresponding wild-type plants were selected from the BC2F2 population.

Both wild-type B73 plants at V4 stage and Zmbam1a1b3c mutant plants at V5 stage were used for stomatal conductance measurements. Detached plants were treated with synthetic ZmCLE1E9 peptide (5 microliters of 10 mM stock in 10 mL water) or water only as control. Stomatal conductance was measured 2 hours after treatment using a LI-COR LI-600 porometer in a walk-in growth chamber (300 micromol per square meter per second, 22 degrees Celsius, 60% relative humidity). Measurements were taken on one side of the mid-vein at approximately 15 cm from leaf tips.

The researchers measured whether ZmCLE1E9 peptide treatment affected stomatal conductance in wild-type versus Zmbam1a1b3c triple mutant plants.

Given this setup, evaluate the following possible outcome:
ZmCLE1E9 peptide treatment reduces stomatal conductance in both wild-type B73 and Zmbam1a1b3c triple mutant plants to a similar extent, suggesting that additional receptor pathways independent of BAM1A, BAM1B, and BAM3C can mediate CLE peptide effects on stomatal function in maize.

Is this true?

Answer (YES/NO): NO